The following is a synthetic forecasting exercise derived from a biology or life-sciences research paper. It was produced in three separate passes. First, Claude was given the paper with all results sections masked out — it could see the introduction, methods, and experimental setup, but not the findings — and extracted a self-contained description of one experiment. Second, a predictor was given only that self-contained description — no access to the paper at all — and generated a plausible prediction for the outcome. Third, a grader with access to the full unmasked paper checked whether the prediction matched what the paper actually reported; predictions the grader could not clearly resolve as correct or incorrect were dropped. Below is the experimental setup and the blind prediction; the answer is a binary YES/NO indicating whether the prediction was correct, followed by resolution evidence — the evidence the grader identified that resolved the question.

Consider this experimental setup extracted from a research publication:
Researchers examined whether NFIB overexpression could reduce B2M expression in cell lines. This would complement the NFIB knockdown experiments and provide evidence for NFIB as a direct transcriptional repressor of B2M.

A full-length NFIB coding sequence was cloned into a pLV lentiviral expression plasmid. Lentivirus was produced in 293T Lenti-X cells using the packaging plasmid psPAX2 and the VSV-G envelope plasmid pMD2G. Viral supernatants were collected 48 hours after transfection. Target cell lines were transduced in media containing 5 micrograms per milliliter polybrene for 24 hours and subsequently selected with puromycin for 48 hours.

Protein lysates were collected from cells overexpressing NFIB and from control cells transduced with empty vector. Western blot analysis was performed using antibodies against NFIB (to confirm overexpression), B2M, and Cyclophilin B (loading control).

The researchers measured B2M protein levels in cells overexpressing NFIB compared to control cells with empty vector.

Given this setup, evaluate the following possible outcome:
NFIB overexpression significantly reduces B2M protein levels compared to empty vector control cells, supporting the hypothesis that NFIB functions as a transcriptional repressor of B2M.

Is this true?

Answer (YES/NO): NO